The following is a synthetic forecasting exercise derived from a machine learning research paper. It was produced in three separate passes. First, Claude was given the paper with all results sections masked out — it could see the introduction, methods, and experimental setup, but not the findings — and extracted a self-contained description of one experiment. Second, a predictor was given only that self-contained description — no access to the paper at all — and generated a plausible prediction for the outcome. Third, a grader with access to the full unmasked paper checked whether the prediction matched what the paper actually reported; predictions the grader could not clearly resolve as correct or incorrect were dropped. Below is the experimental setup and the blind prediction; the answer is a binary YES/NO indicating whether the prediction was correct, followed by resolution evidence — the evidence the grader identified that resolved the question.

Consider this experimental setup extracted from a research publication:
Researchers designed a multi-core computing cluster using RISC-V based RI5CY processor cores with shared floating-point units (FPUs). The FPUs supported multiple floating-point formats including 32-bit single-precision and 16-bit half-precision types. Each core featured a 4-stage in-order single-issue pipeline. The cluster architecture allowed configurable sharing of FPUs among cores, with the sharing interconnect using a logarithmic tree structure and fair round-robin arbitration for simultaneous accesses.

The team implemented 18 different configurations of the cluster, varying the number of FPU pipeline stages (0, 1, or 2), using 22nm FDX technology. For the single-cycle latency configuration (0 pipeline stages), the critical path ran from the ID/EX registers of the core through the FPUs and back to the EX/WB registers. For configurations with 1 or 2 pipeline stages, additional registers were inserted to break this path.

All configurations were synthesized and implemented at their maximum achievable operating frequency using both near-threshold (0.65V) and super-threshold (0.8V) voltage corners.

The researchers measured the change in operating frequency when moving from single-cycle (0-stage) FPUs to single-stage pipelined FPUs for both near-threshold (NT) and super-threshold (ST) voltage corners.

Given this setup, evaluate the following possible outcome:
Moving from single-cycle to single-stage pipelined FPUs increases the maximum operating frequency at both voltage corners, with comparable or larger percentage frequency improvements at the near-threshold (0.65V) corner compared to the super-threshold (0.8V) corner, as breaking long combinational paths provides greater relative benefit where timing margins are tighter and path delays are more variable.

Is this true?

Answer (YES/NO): YES